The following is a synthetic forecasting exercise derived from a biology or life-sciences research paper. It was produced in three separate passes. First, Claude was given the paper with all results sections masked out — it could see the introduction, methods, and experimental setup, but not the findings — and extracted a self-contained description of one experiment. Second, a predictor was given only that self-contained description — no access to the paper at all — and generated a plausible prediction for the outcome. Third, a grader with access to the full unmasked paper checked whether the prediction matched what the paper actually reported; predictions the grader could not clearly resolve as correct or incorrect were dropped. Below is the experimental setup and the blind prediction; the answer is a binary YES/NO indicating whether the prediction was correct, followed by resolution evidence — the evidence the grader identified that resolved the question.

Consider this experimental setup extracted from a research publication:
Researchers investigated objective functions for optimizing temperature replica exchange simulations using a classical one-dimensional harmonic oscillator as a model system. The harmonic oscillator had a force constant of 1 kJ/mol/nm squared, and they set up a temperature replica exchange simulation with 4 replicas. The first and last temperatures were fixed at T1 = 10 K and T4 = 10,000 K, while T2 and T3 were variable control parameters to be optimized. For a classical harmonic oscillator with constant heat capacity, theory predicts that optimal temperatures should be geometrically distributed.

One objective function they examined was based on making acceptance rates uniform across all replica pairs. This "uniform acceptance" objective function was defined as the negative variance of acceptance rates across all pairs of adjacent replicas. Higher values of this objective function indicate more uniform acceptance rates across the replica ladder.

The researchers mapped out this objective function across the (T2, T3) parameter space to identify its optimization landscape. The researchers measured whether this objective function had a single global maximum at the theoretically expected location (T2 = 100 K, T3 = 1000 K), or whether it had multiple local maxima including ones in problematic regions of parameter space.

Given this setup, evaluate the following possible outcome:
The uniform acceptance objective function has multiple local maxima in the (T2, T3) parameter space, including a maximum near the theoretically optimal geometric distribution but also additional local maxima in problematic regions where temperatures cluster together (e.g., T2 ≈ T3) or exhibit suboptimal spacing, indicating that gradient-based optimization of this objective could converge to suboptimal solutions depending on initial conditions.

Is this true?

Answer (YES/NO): YES